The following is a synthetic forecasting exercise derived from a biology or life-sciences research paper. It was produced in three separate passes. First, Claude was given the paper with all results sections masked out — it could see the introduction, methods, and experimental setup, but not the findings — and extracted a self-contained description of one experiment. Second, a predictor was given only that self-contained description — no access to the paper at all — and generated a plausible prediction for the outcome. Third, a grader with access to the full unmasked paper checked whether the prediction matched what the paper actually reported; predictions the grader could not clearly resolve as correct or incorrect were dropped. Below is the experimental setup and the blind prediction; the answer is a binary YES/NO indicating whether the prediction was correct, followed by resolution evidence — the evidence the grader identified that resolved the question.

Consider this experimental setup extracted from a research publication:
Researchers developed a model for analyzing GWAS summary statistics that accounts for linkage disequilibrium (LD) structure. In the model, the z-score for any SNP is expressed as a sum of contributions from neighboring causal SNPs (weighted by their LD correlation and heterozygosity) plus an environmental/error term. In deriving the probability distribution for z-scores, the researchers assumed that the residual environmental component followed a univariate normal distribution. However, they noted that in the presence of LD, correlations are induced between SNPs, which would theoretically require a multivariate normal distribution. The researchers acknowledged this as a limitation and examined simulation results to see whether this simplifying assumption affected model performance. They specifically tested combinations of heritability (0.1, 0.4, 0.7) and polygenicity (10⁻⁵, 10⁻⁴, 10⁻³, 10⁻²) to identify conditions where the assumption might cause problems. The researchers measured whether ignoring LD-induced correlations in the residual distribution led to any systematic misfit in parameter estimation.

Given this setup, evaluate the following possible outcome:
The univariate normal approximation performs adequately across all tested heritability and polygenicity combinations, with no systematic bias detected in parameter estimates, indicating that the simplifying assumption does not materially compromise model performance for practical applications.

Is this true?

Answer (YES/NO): NO